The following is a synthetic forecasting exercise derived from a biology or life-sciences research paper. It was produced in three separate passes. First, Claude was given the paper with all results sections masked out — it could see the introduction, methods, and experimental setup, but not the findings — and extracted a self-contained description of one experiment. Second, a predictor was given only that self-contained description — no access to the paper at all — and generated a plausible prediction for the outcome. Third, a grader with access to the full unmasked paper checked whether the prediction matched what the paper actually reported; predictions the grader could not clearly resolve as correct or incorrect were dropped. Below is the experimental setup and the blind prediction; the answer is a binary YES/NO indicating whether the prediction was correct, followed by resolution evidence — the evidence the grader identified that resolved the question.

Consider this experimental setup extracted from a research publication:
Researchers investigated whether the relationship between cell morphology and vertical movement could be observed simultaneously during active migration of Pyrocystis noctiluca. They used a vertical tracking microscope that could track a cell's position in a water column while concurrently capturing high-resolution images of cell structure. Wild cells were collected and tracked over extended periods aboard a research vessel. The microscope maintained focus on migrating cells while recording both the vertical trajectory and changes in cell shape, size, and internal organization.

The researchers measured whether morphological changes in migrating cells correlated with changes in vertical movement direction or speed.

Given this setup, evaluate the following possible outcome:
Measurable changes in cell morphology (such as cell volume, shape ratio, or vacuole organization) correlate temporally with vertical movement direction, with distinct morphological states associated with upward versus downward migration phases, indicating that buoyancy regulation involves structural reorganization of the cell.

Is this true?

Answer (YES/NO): YES